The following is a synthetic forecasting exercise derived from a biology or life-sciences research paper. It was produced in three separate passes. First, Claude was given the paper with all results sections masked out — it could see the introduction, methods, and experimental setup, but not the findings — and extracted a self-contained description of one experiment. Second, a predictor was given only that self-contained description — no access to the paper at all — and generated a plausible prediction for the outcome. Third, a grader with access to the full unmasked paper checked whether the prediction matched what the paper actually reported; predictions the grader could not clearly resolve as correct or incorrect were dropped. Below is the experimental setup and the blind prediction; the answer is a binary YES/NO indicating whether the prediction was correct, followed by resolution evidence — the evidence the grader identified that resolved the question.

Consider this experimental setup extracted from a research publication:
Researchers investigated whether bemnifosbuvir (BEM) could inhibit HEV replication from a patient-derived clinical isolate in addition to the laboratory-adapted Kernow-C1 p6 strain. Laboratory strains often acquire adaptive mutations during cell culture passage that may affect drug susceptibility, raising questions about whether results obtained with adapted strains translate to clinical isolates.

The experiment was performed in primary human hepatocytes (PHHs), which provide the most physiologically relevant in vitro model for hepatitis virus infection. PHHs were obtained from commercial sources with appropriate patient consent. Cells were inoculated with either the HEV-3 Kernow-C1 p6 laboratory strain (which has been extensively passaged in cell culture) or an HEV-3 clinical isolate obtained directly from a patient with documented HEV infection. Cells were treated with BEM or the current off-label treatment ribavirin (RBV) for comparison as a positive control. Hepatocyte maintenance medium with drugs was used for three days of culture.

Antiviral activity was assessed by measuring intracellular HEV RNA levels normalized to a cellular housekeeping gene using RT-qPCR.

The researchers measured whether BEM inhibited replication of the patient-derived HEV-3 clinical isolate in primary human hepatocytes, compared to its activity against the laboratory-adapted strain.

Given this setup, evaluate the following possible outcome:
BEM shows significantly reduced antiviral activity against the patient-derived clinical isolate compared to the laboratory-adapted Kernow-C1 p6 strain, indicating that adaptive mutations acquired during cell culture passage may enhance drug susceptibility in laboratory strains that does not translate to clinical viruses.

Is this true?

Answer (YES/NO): NO